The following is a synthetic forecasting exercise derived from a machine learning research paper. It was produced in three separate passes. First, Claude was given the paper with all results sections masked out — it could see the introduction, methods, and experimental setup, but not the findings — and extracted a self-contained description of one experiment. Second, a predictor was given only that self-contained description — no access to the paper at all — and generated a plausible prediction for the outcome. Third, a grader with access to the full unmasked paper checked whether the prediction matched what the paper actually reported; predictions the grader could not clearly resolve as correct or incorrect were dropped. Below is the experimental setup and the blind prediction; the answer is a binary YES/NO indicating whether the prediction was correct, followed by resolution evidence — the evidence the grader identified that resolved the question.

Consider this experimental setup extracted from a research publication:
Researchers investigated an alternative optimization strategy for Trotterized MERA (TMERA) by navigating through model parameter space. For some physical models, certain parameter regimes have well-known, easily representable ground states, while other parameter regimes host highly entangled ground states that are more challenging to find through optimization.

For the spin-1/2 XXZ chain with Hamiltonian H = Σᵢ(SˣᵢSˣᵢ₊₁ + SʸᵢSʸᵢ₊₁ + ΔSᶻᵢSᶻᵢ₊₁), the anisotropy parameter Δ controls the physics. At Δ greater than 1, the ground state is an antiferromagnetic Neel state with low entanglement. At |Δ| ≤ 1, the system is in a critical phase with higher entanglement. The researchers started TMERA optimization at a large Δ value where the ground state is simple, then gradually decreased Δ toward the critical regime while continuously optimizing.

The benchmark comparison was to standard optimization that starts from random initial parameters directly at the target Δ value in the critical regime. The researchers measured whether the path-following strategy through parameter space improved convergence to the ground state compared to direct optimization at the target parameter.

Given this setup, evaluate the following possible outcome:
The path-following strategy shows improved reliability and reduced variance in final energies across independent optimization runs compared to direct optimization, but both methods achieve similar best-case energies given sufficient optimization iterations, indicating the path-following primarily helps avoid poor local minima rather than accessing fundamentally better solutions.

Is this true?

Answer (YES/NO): NO